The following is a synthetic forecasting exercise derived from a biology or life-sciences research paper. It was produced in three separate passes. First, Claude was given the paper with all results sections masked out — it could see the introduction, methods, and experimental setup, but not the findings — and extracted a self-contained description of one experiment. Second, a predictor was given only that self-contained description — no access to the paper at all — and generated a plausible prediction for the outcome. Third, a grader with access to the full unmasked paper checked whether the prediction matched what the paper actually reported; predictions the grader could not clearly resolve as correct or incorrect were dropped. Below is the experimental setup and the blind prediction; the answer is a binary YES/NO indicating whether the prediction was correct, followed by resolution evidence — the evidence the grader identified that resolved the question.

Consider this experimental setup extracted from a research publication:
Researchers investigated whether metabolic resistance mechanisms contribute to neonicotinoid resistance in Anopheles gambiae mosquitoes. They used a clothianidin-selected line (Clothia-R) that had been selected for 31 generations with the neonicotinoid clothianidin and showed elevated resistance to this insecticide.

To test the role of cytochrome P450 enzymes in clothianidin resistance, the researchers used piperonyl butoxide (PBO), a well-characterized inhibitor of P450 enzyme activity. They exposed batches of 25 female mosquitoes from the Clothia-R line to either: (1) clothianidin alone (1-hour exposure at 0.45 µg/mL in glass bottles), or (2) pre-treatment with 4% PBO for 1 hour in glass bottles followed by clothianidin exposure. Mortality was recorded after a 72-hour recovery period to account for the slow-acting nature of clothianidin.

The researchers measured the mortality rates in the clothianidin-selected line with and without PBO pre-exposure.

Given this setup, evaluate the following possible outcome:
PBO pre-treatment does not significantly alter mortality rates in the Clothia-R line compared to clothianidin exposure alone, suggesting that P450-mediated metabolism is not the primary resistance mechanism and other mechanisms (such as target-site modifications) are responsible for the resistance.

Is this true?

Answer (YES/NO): NO